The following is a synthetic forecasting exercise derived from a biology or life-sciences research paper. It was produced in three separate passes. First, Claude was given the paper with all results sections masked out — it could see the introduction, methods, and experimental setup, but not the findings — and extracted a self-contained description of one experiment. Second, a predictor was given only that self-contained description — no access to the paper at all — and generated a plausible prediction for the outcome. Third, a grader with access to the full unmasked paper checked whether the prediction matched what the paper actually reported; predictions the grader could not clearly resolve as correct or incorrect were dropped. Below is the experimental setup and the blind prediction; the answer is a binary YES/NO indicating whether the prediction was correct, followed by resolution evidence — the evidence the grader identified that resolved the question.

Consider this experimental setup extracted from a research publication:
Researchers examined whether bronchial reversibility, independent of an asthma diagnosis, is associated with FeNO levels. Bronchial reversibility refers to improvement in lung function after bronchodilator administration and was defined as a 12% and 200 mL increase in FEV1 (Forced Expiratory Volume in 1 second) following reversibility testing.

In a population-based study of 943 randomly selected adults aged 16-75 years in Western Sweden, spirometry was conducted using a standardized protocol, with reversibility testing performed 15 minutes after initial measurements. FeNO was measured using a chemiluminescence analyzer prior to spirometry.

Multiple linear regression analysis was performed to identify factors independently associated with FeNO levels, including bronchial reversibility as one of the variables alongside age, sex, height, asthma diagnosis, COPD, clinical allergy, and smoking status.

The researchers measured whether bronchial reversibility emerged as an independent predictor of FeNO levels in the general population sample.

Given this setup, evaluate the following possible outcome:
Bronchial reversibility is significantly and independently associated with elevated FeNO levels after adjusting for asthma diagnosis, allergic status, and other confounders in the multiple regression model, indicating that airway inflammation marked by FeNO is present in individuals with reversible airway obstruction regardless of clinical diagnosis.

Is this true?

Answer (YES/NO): YES